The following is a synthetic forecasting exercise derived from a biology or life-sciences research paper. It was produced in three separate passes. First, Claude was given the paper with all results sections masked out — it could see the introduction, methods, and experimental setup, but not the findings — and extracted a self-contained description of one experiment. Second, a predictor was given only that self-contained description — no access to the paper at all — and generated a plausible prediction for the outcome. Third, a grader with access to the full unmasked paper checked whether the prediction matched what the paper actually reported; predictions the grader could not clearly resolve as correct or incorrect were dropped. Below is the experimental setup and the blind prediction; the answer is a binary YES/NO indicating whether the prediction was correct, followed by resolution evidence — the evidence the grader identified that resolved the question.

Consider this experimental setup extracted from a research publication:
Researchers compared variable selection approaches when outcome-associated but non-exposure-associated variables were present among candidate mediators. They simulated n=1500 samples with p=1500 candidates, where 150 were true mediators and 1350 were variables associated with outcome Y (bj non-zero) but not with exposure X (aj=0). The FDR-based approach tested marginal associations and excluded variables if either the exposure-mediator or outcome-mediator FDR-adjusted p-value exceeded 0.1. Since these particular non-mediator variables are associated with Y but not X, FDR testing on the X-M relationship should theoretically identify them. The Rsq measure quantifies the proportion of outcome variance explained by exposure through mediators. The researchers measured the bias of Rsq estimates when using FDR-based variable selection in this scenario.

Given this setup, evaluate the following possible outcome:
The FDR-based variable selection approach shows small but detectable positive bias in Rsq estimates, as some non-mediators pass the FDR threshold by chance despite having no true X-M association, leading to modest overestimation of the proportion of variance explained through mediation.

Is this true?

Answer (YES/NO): NO